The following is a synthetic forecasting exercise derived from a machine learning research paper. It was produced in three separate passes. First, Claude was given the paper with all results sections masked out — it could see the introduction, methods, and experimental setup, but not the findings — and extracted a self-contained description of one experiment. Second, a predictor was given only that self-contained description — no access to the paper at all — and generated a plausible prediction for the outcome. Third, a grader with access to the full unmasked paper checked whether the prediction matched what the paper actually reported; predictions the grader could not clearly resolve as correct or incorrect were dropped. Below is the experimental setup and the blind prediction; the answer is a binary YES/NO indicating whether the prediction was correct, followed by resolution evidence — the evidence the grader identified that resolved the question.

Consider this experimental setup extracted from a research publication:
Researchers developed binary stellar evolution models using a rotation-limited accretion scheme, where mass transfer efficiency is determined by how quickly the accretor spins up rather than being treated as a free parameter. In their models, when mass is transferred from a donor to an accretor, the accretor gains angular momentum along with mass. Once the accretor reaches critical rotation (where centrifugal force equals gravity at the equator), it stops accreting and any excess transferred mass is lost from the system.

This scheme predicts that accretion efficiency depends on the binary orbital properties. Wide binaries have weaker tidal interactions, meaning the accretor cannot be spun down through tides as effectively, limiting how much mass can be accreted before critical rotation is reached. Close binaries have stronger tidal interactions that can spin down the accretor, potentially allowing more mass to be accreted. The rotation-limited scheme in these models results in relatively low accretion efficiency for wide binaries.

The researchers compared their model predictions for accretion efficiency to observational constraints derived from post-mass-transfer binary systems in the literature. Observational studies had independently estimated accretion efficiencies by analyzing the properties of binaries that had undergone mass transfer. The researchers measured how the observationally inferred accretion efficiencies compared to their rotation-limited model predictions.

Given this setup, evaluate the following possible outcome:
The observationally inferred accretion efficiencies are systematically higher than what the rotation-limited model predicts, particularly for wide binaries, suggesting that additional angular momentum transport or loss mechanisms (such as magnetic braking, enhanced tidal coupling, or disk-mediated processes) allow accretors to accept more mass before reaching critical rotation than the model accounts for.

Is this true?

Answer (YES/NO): YES